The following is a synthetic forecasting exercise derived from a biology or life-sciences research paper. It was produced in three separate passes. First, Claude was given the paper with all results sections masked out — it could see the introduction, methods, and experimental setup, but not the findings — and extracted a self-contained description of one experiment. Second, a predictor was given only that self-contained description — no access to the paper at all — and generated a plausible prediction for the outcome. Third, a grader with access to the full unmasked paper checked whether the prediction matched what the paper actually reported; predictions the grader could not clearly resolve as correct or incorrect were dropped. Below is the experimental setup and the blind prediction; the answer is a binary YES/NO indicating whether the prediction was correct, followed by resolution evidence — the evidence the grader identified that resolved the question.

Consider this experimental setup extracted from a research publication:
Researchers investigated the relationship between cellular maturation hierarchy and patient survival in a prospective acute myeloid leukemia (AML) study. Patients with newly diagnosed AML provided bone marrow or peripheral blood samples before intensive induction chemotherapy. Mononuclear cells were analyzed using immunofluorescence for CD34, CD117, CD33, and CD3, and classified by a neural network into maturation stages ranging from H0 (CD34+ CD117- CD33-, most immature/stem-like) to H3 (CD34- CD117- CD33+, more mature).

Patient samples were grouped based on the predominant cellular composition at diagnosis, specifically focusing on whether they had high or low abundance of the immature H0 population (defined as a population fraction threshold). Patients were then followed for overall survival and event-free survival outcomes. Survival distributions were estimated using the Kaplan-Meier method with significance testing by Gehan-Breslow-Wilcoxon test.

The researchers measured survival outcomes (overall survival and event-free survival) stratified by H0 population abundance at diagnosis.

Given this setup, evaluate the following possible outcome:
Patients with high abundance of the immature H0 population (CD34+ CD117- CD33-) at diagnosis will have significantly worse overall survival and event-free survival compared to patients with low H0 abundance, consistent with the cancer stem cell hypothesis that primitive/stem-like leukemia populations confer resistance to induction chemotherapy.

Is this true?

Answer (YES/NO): YES